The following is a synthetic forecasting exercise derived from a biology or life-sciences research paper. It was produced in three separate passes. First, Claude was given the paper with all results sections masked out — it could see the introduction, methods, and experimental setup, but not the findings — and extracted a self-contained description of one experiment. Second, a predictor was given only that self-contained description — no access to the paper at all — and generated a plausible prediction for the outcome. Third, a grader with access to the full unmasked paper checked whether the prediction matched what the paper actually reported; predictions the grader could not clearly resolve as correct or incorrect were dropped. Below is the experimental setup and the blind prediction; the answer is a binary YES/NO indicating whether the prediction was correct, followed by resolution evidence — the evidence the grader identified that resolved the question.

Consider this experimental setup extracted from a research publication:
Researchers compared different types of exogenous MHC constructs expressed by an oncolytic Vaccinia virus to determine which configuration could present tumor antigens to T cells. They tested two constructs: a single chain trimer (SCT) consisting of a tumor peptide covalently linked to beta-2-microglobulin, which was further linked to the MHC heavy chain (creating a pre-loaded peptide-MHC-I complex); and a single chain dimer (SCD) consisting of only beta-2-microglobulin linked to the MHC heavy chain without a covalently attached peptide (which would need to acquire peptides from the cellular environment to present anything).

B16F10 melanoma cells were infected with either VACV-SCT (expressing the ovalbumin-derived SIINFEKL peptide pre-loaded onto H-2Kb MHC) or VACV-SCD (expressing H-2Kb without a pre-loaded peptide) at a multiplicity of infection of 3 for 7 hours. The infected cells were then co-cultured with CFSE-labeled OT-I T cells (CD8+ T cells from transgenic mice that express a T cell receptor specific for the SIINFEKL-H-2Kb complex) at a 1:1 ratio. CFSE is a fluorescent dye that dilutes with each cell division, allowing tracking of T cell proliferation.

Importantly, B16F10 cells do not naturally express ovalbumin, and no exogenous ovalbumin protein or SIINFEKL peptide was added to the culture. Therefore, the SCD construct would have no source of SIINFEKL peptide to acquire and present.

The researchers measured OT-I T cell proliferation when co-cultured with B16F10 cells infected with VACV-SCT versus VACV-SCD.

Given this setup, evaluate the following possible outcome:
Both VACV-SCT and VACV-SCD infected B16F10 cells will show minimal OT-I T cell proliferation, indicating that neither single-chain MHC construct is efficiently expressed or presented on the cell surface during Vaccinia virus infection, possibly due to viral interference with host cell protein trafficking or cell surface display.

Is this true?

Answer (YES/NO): NO